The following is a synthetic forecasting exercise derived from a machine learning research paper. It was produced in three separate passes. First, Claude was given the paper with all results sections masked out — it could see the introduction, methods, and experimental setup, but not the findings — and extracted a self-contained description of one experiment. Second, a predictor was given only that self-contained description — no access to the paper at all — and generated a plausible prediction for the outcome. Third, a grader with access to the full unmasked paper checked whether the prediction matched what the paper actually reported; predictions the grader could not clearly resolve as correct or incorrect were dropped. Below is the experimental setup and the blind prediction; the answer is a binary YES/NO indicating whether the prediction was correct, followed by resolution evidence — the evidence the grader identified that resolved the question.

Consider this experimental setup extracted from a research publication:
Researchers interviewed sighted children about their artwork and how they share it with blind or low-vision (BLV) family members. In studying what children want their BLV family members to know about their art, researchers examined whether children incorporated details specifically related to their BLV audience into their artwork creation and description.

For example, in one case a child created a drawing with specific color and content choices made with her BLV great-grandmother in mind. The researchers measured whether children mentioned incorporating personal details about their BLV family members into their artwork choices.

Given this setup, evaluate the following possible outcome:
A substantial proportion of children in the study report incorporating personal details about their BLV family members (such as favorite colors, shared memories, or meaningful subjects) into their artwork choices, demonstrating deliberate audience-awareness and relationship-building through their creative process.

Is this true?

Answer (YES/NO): YES